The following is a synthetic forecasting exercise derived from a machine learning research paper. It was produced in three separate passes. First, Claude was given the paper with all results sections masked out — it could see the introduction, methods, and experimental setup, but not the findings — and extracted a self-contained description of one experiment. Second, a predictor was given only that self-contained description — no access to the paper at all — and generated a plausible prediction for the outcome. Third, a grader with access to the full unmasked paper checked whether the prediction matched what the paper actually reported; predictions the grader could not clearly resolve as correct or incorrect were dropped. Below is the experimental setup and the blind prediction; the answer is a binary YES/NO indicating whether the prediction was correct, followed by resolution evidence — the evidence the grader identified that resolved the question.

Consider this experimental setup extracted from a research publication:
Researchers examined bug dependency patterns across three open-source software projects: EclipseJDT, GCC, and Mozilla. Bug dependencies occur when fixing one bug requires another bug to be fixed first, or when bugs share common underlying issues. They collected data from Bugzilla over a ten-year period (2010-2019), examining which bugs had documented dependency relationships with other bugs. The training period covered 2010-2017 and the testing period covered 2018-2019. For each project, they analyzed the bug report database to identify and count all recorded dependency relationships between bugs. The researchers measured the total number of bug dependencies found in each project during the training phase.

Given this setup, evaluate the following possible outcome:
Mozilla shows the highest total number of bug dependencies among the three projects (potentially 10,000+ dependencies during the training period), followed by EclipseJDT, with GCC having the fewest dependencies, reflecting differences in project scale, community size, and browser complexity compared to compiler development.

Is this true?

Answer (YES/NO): NO